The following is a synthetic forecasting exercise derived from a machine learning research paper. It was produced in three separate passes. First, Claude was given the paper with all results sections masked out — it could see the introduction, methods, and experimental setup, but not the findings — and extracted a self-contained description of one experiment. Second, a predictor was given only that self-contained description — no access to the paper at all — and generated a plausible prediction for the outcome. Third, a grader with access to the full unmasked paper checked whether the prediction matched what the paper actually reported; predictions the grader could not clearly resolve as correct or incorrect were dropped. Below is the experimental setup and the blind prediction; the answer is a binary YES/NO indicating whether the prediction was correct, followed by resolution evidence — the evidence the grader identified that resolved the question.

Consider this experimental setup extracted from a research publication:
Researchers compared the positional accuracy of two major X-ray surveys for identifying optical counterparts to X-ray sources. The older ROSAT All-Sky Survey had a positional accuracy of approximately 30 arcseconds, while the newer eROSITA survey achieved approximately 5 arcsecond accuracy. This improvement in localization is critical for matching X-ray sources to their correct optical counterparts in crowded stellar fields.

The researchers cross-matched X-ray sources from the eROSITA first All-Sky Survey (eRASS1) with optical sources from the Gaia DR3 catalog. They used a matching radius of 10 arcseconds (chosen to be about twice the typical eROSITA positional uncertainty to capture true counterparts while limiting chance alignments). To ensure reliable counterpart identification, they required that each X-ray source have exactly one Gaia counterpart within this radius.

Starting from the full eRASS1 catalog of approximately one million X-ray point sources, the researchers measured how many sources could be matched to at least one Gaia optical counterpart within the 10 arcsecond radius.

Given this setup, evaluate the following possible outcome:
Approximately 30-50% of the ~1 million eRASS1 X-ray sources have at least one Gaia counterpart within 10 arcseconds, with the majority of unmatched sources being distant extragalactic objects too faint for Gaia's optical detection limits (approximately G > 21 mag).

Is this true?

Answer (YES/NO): YES